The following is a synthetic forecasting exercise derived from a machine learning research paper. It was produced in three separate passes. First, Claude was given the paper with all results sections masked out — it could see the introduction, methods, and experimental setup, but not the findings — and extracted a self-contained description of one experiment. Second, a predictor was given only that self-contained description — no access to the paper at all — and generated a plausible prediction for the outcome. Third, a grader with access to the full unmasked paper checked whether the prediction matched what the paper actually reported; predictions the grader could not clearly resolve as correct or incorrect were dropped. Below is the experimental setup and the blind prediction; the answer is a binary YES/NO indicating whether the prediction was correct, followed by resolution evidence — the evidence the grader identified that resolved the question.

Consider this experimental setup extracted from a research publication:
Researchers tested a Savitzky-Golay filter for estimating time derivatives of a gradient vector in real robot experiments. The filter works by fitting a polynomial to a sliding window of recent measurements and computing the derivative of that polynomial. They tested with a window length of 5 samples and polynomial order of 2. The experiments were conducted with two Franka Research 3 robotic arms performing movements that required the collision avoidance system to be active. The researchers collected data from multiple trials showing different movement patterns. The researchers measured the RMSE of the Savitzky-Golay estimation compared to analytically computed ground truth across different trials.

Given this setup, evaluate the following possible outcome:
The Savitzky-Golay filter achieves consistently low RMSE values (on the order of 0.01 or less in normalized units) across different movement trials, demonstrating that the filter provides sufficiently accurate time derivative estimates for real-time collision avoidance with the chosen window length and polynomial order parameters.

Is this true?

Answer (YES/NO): NO